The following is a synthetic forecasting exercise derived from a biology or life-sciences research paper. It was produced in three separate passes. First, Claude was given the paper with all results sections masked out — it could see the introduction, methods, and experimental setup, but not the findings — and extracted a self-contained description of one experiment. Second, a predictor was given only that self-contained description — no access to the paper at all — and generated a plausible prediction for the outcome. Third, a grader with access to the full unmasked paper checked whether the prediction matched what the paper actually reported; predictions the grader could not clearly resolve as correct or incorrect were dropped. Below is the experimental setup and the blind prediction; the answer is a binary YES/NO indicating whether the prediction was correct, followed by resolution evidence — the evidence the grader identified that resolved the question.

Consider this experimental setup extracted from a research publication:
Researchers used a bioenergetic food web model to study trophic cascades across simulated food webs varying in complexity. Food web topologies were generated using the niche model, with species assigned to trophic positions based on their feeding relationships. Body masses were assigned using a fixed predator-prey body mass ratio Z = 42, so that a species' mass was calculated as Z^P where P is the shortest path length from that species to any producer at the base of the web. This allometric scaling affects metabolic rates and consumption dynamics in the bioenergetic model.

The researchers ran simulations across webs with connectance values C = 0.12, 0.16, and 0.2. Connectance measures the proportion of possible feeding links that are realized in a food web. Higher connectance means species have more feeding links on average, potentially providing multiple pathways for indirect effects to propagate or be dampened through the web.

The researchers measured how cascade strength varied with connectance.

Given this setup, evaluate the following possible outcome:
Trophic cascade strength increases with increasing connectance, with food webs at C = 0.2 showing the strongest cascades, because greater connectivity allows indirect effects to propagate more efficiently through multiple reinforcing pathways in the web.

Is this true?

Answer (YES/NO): NO